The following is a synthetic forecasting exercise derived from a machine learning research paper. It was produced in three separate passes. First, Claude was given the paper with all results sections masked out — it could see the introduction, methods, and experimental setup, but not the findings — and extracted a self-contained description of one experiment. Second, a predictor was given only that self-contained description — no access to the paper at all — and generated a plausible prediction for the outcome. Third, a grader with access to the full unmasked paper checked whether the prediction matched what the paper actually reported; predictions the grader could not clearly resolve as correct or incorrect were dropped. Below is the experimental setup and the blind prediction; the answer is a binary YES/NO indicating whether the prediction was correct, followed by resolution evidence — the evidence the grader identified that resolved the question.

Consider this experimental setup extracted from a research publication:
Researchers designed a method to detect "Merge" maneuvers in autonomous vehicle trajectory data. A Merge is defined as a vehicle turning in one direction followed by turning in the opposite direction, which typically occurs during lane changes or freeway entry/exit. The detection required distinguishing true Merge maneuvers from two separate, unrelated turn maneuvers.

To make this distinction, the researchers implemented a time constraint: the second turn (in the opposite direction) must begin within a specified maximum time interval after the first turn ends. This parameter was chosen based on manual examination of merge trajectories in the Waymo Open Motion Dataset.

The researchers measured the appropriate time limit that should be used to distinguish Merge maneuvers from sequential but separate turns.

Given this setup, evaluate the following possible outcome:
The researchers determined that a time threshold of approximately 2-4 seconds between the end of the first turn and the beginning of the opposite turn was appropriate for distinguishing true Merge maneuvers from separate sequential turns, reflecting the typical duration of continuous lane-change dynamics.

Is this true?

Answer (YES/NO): YES